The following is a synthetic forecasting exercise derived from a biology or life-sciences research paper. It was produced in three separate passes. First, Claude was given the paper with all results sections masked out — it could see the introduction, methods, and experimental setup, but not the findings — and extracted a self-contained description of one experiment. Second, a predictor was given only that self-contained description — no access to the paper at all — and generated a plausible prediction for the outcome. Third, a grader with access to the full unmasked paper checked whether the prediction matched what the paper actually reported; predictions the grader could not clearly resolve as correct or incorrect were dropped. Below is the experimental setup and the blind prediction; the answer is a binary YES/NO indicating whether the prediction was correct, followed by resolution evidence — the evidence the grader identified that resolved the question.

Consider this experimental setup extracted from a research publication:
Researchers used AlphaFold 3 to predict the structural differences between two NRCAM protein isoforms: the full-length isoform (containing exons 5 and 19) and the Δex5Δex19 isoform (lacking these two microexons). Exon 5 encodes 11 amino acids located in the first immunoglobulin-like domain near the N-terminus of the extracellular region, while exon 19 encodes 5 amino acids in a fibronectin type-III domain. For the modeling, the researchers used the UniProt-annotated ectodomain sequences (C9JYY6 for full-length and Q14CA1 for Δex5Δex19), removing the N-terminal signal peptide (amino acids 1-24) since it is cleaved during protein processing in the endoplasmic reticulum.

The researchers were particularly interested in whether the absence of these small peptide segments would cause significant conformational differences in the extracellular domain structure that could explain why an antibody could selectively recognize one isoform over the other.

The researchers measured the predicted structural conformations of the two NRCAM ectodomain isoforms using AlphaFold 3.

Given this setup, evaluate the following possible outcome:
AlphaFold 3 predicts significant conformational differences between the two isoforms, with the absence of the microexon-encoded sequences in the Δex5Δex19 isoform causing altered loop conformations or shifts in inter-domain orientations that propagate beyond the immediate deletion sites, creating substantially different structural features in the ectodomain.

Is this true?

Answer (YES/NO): NO